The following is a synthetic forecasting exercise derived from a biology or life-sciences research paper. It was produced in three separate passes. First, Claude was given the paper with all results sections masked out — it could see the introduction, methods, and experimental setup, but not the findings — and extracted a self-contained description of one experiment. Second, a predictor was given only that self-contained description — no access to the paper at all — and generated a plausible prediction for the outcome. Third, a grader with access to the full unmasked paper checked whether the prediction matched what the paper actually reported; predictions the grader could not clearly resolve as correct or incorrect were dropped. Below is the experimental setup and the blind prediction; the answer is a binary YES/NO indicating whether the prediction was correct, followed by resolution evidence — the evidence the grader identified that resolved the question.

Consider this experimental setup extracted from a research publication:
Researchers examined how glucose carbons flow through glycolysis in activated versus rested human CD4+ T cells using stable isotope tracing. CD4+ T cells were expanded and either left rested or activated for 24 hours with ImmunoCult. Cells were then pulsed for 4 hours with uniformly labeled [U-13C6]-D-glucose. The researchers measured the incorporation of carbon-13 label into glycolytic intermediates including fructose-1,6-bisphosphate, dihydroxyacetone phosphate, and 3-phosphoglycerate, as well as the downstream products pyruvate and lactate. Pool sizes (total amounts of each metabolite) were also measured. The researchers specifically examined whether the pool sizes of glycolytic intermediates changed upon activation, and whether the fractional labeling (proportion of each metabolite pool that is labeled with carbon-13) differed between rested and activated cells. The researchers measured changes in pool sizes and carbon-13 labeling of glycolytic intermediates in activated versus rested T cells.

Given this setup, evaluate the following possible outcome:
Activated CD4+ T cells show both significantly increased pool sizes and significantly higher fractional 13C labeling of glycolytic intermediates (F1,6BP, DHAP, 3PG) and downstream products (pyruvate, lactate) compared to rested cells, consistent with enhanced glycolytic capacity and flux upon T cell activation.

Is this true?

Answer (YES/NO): NO